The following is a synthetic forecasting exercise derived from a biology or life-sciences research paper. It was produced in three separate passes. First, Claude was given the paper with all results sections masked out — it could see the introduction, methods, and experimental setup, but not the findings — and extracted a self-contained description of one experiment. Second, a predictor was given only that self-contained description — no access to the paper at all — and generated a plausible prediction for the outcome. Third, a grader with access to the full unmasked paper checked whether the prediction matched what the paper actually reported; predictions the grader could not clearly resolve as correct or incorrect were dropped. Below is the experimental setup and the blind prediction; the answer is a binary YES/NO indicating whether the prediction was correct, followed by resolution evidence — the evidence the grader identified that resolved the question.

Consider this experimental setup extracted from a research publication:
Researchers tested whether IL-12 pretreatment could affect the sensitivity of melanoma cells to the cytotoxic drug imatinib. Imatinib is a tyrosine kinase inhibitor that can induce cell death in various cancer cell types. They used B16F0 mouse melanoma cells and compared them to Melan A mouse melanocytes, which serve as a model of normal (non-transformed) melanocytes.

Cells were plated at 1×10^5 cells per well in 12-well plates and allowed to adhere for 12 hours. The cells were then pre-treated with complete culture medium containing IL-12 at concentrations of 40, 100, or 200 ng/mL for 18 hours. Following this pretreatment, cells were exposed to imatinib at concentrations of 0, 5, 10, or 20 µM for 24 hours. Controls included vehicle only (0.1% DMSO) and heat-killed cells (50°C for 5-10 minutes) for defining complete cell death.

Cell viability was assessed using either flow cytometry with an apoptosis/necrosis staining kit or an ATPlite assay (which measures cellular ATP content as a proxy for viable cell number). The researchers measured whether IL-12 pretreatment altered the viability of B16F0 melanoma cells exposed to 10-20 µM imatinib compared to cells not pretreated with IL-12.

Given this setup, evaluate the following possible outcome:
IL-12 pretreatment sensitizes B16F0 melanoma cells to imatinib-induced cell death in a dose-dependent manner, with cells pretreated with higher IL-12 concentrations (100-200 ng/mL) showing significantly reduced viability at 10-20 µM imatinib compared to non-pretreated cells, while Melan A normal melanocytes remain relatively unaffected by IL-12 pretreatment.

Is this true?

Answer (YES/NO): NO